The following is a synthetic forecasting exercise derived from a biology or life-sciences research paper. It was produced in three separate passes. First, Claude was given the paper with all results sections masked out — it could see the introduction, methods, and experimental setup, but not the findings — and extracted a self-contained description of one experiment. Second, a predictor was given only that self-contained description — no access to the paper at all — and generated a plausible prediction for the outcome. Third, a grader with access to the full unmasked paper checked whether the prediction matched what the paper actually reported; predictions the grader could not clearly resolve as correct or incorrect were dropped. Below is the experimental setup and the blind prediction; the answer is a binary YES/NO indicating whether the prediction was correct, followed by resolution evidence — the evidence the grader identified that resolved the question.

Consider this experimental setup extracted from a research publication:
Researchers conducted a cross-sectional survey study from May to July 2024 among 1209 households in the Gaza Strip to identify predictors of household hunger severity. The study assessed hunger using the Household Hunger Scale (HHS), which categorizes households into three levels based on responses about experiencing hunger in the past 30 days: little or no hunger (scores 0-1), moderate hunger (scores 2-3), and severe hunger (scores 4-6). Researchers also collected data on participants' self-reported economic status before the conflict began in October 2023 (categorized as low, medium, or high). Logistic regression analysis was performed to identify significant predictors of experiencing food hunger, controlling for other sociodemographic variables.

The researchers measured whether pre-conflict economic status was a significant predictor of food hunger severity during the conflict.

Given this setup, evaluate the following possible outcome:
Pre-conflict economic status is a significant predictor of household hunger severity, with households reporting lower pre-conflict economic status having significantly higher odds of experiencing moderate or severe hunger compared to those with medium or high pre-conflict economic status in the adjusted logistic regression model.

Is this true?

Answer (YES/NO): NO